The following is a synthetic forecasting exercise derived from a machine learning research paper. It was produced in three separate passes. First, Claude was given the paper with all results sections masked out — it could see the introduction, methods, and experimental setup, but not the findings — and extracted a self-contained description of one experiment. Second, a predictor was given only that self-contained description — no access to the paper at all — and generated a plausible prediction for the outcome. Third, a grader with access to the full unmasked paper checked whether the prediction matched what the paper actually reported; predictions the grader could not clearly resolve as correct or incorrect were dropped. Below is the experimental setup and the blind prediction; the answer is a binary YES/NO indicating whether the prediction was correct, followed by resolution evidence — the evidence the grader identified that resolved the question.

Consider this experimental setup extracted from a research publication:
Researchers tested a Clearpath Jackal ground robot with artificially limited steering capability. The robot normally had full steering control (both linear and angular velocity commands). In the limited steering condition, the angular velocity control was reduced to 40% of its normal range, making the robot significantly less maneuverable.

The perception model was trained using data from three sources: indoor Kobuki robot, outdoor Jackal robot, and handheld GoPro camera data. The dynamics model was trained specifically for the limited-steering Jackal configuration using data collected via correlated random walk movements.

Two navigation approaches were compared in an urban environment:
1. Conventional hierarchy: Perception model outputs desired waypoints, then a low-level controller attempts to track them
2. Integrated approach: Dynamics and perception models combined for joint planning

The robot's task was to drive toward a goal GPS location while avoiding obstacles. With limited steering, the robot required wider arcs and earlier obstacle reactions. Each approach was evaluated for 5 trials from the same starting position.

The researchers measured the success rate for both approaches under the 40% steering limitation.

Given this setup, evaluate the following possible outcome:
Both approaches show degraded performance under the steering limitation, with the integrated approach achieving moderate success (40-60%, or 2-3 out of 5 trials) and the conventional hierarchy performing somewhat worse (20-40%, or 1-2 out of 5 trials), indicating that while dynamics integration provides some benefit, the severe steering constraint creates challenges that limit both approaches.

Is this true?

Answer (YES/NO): NO